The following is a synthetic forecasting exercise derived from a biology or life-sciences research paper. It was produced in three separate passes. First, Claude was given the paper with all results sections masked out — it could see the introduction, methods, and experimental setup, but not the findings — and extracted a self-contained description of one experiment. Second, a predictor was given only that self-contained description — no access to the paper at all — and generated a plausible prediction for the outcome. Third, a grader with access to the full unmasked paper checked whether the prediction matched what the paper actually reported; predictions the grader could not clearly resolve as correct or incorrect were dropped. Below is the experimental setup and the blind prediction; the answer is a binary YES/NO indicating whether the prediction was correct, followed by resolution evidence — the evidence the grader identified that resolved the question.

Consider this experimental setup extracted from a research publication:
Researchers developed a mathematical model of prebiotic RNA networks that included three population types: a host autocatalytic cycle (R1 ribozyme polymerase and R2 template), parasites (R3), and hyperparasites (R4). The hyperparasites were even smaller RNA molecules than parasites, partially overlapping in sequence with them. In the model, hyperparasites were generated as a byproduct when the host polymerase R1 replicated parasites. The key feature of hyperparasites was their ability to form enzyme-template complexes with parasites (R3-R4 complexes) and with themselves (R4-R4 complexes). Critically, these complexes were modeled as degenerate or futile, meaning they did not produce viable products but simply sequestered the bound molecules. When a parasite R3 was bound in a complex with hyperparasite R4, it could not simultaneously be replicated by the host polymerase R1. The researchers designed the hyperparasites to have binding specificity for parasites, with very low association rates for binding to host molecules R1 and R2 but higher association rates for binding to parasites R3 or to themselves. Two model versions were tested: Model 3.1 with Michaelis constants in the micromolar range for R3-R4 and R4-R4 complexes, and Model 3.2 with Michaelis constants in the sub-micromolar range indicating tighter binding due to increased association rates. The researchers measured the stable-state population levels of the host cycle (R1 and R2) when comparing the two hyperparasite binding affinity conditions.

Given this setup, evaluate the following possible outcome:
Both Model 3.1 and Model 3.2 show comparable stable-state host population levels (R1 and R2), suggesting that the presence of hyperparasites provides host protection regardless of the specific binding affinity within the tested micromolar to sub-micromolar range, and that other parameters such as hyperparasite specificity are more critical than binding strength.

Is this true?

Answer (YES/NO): NO